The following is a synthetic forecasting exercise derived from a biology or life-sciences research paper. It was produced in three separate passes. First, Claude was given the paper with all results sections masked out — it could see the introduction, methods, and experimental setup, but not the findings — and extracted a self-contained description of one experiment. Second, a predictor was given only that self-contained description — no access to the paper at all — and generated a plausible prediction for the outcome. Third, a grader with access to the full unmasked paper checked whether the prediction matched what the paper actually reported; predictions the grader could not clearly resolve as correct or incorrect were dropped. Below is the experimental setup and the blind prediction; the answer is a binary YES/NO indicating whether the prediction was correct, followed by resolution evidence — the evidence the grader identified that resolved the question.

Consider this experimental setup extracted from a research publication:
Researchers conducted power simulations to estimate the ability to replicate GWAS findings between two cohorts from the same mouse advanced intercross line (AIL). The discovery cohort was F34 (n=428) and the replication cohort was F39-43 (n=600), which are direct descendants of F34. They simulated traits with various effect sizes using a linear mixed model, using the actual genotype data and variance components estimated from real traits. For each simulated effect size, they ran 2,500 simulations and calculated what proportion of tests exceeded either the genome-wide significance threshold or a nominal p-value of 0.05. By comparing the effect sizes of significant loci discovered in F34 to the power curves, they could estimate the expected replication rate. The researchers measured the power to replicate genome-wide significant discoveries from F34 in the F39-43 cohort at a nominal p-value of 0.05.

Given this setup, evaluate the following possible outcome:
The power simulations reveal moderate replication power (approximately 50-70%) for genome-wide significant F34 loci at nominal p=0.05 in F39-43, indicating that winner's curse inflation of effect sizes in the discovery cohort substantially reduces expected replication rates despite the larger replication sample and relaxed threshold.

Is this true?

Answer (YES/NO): NO